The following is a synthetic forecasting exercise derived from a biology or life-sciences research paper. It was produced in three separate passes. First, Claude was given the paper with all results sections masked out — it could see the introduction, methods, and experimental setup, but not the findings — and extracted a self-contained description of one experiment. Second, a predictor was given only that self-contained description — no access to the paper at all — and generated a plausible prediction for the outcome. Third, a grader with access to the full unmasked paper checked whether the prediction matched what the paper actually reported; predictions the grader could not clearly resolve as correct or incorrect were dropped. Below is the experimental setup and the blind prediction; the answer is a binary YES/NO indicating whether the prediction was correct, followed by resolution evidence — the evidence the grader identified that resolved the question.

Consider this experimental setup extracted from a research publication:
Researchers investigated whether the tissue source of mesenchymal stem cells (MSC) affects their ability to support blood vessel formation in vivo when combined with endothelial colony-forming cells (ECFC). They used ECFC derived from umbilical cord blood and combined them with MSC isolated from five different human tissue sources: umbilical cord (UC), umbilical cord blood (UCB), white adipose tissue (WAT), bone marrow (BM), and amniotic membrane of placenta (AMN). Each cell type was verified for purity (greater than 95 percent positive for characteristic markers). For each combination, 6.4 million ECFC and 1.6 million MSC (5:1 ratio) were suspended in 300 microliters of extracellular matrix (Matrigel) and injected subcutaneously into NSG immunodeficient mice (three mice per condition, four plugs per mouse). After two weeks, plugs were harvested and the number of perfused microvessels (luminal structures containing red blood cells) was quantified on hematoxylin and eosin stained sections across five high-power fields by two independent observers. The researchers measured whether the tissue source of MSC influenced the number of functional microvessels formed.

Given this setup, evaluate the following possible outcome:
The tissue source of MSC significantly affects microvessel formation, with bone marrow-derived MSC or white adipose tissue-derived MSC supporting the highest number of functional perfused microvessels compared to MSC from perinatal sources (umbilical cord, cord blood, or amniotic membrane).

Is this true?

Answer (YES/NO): NO